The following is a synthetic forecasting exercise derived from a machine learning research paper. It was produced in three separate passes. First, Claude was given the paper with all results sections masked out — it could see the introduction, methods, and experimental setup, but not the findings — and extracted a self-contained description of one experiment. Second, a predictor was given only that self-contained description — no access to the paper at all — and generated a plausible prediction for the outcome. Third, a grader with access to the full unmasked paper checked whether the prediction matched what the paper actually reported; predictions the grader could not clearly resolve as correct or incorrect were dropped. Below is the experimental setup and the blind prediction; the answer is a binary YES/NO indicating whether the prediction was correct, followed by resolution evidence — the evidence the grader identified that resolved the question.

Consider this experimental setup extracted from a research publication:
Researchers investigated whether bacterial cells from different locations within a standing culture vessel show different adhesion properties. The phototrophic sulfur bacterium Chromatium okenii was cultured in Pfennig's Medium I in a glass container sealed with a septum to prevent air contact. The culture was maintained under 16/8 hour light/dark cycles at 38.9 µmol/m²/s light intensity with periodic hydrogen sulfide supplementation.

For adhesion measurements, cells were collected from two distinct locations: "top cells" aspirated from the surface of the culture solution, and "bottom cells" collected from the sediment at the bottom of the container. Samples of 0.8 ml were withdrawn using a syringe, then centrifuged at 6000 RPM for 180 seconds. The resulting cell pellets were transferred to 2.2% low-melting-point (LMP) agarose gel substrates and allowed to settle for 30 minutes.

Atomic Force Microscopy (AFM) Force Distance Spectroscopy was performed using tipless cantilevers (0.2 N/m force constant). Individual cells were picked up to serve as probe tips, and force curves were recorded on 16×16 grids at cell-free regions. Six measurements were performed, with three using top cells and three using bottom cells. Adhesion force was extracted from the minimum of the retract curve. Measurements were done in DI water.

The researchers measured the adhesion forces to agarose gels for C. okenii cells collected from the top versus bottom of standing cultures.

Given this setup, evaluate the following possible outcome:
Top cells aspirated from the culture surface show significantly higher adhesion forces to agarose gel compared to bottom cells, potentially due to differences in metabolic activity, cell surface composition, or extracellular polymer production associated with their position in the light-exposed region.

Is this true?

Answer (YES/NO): NO